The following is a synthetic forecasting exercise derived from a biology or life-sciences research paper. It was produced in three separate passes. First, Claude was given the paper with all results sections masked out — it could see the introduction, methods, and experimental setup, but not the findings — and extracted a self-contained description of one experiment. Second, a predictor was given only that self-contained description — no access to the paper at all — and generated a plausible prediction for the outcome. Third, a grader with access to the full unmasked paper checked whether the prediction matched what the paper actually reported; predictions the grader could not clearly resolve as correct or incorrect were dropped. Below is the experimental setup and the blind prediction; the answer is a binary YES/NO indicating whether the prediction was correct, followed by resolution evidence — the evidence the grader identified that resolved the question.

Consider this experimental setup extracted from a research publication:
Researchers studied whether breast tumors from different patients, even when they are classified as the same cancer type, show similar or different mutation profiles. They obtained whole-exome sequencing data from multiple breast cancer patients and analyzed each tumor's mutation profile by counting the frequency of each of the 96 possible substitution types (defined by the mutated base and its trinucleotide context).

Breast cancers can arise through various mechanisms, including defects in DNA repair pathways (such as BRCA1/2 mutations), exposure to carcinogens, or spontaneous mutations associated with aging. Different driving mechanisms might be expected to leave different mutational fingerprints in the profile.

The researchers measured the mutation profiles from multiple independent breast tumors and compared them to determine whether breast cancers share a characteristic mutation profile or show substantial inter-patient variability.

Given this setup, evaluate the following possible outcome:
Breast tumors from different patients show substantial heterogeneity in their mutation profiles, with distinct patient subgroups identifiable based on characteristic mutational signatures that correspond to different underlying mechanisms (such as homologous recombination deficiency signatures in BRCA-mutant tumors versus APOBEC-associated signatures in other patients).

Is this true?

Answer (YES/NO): NO